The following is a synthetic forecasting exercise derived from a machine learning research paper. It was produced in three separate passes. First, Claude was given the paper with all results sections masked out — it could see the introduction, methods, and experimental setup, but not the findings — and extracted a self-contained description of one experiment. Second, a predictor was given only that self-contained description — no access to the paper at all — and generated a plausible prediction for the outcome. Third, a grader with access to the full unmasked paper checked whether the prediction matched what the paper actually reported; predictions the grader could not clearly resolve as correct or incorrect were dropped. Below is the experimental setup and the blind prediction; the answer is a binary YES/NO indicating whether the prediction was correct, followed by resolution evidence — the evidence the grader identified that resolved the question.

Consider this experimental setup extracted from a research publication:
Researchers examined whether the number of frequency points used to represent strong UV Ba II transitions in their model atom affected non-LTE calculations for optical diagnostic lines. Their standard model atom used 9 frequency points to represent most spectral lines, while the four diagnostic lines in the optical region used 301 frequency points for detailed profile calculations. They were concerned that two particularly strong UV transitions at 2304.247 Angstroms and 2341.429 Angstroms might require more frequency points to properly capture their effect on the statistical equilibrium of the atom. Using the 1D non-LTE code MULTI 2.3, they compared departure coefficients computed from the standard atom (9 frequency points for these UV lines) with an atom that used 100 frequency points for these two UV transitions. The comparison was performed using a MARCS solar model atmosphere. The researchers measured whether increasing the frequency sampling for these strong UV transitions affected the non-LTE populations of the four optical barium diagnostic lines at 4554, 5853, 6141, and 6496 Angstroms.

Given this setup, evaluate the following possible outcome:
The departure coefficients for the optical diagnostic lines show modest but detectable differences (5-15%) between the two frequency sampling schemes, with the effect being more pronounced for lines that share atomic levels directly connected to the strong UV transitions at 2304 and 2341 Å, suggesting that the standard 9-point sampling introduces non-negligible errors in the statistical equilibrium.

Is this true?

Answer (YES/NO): NO